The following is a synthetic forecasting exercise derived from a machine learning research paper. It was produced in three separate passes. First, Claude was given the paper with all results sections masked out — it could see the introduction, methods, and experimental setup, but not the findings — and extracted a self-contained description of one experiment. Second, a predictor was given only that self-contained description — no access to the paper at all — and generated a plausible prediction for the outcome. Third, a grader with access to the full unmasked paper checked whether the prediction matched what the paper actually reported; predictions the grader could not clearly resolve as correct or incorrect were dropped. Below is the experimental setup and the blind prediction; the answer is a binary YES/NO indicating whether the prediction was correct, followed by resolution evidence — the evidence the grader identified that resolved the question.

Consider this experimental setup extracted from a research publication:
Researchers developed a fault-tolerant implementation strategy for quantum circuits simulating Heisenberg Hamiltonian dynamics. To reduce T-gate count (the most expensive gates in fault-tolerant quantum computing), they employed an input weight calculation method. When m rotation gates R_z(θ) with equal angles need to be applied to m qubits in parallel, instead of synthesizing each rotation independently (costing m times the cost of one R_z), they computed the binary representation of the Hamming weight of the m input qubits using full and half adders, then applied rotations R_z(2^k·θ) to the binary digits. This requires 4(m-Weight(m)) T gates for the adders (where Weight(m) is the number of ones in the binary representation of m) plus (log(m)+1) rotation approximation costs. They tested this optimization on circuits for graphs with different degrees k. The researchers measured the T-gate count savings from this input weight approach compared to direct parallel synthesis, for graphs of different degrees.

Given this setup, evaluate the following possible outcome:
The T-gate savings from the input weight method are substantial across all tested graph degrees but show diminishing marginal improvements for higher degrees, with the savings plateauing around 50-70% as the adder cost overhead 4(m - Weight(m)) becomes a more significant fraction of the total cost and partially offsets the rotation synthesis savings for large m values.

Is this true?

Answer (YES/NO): NO